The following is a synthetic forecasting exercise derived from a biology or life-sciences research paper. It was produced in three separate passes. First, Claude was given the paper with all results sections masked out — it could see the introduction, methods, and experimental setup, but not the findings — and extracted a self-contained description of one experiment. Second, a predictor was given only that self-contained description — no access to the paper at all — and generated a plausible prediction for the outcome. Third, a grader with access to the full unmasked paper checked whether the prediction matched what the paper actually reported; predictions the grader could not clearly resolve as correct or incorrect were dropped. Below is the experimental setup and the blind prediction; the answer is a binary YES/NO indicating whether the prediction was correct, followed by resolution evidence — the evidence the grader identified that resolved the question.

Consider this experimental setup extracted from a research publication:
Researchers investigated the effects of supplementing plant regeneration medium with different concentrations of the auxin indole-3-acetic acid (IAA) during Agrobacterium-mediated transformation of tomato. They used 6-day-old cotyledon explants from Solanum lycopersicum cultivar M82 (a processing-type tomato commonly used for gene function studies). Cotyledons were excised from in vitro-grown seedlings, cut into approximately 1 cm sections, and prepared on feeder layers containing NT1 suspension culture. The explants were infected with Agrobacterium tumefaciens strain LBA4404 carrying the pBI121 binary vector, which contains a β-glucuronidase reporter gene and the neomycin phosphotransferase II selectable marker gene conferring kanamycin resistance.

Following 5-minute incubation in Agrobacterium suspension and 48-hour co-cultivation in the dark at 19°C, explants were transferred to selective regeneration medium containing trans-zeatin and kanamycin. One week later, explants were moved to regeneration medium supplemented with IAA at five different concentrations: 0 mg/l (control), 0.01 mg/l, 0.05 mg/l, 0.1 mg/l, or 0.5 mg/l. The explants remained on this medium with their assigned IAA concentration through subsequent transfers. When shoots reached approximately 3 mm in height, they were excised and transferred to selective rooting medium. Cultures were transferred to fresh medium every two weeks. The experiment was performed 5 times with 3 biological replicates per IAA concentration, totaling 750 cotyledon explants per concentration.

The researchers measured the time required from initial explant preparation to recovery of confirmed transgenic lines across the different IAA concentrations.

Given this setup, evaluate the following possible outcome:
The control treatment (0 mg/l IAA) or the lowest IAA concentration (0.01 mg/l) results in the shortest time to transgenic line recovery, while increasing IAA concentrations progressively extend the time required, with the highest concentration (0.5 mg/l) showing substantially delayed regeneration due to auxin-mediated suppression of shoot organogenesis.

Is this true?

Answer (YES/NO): NO